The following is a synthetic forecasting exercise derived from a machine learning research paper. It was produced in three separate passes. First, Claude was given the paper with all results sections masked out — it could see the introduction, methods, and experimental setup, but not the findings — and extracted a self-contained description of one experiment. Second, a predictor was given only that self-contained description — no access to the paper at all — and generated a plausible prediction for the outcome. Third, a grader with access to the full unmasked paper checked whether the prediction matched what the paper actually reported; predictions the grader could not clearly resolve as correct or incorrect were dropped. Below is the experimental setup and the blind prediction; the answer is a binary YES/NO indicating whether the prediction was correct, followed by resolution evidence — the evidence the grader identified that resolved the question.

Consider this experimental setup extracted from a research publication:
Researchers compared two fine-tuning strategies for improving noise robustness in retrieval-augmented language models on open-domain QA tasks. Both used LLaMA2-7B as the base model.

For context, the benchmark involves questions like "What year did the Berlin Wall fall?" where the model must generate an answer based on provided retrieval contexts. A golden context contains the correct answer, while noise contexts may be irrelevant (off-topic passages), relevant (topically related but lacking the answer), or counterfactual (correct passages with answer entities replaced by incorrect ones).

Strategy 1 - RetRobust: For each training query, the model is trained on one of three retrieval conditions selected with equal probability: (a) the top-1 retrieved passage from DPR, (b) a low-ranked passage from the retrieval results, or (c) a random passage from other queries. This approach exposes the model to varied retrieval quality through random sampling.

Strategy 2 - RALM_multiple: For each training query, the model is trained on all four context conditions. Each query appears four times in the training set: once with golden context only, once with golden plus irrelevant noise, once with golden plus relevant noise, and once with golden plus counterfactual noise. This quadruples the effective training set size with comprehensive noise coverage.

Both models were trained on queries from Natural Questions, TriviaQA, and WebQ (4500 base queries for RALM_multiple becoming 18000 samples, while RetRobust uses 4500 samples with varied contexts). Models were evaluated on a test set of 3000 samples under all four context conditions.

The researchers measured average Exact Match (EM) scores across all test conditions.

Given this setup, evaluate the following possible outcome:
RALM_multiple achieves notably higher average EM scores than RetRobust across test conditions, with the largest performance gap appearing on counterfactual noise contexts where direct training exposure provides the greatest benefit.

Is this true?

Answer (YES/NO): YES